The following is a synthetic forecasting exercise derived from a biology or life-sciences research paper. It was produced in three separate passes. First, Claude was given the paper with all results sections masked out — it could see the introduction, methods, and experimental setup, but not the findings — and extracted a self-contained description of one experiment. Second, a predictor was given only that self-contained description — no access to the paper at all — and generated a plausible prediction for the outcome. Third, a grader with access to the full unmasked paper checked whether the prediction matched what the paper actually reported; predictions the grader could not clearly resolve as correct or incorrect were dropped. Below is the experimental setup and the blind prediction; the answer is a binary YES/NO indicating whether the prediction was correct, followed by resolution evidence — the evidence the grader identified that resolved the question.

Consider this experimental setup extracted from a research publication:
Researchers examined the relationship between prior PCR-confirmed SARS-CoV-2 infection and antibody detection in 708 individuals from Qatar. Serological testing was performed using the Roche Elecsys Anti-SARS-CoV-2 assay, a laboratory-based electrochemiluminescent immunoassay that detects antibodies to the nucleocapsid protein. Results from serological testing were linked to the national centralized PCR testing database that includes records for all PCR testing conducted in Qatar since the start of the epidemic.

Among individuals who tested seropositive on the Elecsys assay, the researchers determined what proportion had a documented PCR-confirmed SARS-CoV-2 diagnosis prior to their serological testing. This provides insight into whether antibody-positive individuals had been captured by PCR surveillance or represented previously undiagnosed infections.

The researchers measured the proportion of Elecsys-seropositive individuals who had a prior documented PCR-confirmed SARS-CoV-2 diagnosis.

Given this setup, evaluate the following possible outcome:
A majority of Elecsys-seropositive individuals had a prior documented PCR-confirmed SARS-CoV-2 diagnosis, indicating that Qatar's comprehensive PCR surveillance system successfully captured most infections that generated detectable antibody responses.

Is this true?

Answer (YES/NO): YES